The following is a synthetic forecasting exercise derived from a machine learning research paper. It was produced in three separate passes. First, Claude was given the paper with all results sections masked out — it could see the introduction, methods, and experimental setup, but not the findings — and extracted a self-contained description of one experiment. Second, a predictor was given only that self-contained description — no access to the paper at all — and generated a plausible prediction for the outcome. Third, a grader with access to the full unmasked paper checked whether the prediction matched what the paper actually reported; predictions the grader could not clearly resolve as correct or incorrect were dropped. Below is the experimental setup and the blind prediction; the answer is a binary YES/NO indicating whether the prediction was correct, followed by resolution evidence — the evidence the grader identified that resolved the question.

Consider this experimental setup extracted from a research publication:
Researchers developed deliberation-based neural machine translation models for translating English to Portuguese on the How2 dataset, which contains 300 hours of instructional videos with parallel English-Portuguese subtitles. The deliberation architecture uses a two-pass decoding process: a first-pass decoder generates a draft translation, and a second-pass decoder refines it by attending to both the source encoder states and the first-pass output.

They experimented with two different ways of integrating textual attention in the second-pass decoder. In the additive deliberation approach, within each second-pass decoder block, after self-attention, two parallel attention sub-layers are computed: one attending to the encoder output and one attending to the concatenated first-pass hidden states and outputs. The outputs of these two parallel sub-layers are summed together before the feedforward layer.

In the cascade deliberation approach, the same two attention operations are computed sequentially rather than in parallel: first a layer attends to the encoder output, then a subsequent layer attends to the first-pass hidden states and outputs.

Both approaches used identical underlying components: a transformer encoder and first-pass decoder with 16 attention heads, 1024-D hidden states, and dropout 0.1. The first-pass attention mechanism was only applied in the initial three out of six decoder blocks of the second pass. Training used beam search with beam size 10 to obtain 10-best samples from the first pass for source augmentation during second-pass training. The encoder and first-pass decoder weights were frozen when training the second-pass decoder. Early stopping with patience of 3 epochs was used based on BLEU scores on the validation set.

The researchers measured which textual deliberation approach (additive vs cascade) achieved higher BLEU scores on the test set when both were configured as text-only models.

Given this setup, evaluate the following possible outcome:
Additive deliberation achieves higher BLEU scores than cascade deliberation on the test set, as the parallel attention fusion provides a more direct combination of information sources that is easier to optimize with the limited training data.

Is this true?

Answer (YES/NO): YES